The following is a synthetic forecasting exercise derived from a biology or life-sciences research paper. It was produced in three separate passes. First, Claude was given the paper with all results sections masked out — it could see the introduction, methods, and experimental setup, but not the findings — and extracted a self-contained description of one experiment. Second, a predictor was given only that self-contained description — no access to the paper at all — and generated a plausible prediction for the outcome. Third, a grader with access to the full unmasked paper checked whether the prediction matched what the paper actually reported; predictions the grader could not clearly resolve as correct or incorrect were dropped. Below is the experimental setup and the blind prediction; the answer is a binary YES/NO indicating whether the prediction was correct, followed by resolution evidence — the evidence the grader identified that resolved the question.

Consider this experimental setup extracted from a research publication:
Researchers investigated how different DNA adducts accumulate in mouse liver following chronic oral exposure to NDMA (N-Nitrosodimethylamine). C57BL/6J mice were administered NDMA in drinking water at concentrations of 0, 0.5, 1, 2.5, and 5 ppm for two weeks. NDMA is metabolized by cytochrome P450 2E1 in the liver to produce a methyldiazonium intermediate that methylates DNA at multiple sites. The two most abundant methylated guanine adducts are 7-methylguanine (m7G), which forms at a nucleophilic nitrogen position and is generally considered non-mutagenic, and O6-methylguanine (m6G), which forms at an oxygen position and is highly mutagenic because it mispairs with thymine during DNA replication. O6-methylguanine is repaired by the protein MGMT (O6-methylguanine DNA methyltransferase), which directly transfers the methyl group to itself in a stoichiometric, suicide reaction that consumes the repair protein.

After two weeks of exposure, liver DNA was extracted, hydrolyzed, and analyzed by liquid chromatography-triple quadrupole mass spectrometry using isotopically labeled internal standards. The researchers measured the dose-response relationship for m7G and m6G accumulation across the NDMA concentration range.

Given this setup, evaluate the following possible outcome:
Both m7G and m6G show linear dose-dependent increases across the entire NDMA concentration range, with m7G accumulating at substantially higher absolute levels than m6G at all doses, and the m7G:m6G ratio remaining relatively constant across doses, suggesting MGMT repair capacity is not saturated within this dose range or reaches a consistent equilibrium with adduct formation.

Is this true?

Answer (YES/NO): NO